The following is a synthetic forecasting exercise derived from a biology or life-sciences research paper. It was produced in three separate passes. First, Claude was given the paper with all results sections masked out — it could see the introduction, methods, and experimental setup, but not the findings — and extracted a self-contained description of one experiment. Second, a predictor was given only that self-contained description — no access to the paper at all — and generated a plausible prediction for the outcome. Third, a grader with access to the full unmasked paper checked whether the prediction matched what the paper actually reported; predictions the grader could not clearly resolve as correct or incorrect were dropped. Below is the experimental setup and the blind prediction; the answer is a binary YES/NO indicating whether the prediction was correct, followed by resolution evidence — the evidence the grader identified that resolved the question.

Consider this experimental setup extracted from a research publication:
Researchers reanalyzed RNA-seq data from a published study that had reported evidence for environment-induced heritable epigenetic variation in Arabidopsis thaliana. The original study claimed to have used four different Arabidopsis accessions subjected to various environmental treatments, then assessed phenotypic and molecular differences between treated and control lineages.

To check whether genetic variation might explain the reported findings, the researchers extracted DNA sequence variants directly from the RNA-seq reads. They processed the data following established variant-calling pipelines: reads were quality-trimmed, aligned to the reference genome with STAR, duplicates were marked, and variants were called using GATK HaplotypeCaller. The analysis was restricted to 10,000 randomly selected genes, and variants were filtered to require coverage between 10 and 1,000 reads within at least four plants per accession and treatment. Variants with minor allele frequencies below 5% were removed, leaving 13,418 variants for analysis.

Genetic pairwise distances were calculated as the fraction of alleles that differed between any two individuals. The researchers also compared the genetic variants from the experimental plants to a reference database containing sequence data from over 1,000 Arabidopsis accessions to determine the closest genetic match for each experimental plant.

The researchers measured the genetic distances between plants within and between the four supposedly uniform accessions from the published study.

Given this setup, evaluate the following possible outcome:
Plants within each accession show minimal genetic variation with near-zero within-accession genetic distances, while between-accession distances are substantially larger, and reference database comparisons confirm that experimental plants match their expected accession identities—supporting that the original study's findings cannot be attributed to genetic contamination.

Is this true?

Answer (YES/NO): NO